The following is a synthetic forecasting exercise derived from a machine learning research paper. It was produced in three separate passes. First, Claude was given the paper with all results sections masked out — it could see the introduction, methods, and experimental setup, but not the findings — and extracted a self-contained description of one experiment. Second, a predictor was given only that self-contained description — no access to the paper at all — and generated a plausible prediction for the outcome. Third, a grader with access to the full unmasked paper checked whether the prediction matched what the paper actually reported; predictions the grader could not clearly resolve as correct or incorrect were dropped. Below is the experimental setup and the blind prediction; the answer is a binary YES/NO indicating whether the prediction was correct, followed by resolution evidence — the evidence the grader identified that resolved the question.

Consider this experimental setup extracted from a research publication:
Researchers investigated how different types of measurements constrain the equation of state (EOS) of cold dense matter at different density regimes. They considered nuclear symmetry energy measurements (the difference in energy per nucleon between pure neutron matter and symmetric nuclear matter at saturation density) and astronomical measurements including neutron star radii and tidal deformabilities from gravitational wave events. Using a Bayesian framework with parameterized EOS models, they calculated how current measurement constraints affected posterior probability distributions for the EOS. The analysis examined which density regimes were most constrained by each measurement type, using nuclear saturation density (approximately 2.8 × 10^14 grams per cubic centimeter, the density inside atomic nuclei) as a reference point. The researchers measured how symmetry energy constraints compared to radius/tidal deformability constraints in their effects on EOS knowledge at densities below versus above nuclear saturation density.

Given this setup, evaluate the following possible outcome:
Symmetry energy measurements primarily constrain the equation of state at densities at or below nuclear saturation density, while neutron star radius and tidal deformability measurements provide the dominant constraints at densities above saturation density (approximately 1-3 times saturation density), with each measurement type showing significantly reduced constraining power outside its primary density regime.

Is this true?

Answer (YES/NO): YES